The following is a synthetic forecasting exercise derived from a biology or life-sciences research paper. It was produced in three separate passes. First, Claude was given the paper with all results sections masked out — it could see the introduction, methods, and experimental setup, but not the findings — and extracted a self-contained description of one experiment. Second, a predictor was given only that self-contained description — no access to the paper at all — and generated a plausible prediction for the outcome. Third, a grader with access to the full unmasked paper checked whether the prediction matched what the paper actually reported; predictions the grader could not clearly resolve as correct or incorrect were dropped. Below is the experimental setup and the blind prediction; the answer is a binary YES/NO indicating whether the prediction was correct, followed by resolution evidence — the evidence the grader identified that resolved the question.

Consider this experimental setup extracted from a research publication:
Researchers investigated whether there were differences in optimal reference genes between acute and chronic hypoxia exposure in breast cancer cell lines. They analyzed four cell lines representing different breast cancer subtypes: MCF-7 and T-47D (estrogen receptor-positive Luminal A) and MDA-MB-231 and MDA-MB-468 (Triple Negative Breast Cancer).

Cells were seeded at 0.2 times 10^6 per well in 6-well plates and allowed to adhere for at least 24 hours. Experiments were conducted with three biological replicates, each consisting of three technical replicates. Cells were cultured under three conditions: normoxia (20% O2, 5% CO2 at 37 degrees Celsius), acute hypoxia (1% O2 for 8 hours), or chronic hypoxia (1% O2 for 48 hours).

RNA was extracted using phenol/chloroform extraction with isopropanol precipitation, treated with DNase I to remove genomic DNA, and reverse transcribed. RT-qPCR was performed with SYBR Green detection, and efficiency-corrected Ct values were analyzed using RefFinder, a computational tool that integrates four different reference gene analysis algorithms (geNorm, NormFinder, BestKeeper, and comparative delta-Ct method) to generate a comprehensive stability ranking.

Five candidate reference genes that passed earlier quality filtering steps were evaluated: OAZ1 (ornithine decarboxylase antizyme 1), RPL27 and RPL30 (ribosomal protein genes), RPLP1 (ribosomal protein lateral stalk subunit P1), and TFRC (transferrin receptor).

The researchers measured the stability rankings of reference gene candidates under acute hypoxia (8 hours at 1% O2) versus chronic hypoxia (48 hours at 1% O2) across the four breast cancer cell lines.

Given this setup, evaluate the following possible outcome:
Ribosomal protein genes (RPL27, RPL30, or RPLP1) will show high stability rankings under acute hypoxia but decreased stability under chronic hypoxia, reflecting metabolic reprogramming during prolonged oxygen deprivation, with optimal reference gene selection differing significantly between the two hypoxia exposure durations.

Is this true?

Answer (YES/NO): NO